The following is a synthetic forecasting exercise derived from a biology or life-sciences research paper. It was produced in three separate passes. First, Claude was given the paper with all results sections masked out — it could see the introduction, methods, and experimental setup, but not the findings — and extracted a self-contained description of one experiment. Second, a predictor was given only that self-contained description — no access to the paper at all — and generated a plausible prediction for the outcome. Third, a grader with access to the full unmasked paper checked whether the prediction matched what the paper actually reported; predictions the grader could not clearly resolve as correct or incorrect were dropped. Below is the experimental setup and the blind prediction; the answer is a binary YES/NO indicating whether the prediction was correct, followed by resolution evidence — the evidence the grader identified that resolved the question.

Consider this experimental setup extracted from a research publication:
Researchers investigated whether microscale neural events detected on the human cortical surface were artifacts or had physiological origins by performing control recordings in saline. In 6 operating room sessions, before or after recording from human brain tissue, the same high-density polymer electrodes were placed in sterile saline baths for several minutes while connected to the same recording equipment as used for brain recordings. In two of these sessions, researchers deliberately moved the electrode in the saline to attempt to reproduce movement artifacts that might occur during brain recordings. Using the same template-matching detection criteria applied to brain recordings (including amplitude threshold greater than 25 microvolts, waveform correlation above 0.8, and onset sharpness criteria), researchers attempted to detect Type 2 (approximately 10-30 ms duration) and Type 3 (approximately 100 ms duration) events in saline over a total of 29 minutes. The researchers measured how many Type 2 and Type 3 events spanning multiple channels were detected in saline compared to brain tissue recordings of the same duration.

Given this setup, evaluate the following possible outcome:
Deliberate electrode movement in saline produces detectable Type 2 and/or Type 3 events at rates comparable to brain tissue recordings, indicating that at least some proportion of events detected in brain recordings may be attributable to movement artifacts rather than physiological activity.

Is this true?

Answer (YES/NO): NO